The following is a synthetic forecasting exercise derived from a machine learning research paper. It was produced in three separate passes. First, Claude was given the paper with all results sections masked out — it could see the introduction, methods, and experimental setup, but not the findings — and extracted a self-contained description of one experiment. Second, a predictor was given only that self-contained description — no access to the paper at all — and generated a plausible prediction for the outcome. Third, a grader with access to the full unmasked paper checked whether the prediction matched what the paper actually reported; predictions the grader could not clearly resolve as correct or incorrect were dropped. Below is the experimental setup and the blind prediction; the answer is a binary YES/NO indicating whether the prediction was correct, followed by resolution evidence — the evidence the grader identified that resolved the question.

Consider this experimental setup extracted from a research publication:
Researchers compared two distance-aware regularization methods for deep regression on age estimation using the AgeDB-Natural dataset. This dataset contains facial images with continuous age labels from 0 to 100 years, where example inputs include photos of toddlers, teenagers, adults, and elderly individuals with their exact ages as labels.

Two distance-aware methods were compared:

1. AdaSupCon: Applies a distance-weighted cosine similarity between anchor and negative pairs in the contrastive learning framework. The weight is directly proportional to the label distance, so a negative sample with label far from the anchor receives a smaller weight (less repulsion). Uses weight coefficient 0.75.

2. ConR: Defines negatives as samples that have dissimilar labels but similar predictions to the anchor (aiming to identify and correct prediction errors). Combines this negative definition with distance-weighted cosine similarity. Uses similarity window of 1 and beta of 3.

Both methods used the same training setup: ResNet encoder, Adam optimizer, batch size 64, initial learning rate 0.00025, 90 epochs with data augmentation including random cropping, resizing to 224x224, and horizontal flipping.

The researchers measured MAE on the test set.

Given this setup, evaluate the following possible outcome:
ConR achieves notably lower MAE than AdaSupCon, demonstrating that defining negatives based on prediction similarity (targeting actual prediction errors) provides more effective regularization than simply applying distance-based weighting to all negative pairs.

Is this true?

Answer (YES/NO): YES